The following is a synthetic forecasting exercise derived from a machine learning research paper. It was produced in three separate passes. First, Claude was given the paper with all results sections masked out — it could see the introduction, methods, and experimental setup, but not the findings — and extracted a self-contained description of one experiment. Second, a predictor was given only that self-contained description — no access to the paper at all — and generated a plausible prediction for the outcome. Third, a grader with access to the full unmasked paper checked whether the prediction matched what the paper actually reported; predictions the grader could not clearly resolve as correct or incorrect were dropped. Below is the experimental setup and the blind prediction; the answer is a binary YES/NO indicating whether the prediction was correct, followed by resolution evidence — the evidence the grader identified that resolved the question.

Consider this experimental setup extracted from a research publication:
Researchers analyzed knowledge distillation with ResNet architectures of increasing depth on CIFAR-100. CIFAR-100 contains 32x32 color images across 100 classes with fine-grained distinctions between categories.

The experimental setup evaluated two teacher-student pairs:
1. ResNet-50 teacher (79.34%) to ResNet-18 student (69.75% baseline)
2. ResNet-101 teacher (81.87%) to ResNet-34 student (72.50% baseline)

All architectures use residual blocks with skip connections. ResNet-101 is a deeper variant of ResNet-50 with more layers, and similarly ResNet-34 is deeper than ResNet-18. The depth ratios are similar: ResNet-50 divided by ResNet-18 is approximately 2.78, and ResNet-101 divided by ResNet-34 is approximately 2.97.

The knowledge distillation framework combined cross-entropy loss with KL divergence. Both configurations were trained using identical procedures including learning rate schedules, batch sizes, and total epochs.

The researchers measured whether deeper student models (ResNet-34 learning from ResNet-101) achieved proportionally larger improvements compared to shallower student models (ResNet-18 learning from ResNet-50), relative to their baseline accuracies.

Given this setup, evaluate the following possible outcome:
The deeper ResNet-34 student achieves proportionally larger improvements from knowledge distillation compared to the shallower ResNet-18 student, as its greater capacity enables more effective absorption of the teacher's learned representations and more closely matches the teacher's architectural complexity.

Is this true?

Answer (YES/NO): NO